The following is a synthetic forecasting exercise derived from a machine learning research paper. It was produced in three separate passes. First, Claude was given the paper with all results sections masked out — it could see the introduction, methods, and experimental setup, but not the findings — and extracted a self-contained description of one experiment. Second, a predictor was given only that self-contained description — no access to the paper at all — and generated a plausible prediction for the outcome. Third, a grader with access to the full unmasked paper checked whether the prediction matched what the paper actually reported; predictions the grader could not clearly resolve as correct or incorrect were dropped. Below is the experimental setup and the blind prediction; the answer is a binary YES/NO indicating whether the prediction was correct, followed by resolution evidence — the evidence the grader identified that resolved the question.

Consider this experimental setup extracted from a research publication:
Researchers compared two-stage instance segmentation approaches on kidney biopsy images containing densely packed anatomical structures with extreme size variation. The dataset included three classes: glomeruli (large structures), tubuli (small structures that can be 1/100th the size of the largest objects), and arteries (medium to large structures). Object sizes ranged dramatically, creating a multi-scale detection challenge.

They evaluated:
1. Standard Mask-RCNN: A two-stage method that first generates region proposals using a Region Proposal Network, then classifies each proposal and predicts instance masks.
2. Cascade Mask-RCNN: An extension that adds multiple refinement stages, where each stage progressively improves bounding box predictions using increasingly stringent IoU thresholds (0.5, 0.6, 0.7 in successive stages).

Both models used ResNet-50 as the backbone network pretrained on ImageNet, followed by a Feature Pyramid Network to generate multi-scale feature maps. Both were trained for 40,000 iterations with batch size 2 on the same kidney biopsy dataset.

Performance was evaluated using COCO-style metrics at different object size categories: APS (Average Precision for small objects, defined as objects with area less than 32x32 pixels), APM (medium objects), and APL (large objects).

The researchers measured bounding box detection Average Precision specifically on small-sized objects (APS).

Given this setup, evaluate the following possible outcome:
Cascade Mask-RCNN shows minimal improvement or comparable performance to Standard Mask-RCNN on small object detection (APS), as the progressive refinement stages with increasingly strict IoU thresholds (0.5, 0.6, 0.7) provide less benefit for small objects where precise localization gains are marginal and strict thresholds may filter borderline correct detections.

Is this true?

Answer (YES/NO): NO